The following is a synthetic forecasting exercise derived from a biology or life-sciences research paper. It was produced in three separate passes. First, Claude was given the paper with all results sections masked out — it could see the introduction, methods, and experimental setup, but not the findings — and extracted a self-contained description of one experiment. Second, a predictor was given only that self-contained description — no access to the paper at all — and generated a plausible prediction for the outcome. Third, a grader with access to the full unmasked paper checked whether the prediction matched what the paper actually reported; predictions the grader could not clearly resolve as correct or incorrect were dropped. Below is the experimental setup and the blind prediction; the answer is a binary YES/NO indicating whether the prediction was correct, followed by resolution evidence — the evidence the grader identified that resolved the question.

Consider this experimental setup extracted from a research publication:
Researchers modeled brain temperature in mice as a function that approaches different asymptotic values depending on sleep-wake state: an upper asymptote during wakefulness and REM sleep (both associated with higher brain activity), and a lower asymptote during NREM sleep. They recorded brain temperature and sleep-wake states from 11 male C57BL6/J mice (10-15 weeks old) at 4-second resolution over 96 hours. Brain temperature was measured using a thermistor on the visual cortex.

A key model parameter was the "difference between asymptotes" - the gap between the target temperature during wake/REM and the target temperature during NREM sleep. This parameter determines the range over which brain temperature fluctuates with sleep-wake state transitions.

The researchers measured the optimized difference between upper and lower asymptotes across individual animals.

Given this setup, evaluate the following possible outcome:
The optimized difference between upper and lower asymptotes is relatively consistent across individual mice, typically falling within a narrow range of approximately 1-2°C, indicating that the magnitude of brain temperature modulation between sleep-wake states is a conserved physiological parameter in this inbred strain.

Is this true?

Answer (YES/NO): YES